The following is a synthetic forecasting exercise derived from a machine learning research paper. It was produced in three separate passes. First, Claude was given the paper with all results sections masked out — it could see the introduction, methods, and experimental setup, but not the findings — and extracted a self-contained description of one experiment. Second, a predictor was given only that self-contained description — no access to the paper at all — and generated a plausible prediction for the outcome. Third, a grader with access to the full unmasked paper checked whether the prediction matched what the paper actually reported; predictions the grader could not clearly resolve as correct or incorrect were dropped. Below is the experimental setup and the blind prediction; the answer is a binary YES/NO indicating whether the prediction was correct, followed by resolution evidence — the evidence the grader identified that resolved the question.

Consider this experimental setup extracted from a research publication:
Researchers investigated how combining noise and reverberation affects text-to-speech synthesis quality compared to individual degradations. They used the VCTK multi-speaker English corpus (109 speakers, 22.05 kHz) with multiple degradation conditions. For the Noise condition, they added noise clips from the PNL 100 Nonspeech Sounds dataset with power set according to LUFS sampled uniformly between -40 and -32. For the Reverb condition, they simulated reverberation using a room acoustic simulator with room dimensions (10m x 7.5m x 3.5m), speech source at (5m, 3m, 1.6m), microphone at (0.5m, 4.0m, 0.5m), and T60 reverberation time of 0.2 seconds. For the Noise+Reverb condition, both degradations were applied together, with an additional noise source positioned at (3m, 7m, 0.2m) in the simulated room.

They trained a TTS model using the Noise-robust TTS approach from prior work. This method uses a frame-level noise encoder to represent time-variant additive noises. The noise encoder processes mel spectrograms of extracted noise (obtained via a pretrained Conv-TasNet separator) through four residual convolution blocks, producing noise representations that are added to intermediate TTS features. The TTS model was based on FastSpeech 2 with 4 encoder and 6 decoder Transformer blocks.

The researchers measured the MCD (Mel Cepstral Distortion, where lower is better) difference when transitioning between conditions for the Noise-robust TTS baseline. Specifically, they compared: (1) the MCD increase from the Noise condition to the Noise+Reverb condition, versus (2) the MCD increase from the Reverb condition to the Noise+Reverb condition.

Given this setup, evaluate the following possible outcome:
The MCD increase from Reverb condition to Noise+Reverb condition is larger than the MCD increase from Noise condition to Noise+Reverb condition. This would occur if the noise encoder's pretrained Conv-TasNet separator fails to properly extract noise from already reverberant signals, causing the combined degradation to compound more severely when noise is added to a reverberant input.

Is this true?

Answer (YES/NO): NO